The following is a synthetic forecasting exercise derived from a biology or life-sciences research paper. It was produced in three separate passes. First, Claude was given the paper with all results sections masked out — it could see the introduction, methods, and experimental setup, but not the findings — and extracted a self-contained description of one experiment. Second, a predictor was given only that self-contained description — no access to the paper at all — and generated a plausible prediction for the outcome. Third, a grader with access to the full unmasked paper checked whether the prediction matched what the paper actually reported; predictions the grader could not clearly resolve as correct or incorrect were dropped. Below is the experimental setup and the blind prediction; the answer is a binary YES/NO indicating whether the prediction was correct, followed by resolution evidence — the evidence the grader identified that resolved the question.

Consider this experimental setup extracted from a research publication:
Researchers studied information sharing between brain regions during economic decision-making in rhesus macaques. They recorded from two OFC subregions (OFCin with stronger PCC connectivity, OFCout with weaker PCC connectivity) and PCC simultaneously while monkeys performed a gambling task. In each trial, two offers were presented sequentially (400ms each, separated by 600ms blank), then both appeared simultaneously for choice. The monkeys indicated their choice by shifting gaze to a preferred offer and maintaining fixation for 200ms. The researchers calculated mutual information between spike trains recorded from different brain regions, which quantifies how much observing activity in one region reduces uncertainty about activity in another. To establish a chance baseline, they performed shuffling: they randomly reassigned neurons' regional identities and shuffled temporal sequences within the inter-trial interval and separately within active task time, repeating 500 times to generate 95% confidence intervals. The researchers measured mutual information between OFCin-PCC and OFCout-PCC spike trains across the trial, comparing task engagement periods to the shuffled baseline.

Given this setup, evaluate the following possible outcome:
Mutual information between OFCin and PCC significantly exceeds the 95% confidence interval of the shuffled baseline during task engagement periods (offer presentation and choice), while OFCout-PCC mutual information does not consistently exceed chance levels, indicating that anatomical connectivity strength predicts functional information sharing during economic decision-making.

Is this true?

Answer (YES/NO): NO